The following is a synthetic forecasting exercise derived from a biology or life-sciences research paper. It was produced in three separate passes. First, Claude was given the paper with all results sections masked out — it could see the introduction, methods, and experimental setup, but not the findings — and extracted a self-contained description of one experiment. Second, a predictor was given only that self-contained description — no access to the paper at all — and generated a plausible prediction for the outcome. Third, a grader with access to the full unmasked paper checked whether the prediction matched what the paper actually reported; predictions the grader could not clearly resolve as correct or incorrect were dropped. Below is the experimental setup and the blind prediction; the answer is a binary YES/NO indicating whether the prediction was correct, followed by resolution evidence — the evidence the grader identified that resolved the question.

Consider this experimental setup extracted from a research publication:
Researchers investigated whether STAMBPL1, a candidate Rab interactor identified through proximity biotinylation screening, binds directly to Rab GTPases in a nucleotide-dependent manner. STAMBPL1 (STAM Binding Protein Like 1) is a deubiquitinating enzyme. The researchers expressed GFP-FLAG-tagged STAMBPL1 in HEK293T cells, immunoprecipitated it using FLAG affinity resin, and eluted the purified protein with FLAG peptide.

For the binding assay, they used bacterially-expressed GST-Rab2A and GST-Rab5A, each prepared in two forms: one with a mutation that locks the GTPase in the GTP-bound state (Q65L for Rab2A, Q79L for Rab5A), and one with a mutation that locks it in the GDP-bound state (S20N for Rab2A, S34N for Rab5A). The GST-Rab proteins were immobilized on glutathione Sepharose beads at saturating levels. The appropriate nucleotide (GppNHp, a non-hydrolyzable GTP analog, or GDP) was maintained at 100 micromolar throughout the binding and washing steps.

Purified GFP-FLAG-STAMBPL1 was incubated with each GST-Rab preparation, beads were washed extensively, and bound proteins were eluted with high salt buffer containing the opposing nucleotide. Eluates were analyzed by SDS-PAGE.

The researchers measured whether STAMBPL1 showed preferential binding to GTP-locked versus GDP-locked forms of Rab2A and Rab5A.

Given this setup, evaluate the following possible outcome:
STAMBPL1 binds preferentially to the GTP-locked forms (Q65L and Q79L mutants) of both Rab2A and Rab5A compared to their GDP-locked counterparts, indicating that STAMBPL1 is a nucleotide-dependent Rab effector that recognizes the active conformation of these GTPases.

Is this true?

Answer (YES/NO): NO